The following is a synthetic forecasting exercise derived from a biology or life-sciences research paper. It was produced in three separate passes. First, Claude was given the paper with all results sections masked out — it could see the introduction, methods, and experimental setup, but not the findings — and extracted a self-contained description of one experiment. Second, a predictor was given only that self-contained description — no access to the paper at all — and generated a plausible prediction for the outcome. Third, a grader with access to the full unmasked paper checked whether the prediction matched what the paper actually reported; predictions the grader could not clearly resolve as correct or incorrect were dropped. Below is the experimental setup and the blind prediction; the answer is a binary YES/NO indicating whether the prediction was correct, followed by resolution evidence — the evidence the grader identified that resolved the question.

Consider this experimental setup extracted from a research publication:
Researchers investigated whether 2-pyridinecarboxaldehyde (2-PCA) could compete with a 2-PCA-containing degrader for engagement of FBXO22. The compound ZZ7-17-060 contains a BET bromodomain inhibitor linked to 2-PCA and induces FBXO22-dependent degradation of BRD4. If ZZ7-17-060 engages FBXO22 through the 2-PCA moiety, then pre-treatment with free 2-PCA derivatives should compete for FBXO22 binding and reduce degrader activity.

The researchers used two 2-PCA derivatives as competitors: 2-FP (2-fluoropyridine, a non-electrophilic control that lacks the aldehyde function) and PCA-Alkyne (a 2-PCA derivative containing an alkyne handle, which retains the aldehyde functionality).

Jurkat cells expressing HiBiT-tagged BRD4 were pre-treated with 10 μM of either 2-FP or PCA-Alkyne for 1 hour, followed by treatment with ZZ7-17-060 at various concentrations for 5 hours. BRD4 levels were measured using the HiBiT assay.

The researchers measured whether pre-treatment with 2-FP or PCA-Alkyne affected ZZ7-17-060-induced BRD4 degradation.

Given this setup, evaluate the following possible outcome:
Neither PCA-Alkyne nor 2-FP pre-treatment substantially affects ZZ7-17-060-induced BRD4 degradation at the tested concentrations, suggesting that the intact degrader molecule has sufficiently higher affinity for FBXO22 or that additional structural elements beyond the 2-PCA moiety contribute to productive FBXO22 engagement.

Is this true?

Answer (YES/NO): NO